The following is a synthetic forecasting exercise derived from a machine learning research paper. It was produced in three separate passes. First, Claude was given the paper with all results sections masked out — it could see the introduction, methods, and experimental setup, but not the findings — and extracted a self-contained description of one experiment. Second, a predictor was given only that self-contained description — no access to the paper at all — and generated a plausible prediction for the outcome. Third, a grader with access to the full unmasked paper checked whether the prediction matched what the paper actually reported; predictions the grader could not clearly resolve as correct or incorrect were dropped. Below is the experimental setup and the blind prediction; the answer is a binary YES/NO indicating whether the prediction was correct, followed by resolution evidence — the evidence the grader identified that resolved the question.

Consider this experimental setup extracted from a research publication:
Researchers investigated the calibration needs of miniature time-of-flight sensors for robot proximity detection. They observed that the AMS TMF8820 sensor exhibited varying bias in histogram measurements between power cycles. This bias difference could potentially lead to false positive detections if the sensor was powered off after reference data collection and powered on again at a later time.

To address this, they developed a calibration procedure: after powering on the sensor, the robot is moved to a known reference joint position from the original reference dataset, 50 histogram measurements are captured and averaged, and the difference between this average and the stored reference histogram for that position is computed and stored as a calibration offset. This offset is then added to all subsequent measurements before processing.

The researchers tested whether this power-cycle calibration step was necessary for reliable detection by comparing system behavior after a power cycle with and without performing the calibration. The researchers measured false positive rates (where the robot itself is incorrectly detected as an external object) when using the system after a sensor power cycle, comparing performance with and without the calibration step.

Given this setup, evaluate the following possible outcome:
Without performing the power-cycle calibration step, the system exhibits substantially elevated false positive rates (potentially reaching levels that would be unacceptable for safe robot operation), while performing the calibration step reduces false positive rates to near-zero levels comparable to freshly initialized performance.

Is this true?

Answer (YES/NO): YES